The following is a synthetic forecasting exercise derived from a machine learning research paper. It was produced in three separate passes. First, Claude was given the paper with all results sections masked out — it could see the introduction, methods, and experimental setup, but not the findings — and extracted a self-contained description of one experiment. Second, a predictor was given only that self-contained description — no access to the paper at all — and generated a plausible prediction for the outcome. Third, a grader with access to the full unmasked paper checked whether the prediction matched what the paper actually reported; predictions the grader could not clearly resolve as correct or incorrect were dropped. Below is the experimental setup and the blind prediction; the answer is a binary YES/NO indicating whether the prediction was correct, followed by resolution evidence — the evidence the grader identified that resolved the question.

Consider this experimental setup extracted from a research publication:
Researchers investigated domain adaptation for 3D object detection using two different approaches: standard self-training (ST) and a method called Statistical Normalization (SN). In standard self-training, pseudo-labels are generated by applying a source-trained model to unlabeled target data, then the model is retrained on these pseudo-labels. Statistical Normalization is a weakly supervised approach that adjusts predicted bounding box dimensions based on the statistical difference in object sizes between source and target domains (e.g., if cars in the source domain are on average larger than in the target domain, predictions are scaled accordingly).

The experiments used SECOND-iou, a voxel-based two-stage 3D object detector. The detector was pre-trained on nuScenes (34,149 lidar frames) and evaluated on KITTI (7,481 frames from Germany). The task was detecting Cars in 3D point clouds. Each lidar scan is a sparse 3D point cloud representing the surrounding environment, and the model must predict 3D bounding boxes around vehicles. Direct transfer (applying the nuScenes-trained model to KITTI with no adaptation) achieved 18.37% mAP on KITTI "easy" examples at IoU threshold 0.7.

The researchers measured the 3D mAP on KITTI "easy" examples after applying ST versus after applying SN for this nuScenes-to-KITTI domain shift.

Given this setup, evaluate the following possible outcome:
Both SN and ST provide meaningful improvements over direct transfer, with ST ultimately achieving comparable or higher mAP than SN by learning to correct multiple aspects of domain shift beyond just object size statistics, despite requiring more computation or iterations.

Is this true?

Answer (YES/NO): YES